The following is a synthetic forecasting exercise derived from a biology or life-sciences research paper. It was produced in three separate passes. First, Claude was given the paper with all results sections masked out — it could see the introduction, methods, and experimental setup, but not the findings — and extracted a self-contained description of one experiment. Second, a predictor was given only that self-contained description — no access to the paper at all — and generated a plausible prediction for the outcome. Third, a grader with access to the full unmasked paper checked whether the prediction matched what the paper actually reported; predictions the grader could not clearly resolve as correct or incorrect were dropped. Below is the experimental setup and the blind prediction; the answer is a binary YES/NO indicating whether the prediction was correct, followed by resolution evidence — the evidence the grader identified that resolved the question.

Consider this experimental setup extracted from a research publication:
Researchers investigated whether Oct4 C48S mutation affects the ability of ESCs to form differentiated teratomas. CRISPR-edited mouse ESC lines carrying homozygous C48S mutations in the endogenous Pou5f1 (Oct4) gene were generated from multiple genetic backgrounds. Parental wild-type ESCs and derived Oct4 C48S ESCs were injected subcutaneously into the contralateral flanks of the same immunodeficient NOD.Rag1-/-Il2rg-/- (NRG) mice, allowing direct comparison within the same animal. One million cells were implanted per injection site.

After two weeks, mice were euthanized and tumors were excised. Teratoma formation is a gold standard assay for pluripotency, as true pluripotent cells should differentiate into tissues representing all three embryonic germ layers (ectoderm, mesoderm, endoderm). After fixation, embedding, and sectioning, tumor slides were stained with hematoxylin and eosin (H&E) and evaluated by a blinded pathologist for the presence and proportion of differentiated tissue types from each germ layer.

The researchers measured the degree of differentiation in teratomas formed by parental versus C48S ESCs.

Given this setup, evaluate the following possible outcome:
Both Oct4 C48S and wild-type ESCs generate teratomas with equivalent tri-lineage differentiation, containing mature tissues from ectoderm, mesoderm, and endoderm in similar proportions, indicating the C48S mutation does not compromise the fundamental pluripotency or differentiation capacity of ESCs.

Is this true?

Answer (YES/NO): NO